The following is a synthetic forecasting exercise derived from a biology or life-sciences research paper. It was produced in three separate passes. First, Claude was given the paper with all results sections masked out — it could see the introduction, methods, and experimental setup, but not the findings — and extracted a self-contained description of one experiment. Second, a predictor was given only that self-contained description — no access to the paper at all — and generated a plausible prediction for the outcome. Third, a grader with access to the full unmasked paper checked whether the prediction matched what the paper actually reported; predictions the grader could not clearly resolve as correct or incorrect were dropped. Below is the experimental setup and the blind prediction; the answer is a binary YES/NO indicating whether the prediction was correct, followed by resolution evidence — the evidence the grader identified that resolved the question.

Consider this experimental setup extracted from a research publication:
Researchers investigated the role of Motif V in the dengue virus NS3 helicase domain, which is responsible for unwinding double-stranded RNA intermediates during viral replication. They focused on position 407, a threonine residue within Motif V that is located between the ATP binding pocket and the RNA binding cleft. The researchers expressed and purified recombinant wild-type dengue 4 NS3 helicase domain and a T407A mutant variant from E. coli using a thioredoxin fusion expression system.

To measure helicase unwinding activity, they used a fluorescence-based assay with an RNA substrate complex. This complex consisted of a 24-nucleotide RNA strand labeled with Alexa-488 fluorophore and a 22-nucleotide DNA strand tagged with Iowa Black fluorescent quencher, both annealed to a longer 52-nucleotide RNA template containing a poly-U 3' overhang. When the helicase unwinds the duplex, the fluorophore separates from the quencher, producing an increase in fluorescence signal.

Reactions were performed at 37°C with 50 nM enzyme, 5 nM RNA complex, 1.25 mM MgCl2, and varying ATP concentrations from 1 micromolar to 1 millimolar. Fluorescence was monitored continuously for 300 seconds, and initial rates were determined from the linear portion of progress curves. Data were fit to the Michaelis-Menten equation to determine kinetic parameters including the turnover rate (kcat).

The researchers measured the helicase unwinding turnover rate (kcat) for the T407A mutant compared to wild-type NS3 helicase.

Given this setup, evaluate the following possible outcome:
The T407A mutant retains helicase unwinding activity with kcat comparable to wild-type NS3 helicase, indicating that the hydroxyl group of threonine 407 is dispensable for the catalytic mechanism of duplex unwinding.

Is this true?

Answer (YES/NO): NO